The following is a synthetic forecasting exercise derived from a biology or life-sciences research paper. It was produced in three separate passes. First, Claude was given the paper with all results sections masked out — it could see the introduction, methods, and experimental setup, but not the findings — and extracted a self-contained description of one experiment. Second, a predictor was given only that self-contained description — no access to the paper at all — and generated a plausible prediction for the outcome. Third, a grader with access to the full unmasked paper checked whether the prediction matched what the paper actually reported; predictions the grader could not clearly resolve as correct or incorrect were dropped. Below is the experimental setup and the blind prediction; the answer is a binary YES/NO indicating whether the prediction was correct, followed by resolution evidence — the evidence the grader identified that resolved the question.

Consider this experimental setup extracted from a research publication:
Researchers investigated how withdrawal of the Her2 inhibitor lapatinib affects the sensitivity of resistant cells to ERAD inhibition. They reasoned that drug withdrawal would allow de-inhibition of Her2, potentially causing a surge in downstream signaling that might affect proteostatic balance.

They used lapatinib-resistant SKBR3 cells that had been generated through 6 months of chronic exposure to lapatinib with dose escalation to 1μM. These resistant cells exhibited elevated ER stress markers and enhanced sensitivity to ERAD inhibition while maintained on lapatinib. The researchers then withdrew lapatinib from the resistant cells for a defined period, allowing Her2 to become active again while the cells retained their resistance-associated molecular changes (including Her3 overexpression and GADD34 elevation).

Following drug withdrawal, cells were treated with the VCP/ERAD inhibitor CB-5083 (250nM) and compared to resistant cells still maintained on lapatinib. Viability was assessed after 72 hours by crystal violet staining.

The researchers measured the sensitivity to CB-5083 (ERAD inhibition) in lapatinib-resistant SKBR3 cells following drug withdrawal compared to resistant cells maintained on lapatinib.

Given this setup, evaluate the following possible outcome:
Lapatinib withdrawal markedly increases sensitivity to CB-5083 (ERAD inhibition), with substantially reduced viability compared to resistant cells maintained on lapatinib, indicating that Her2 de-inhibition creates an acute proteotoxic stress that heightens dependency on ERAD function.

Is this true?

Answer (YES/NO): YES